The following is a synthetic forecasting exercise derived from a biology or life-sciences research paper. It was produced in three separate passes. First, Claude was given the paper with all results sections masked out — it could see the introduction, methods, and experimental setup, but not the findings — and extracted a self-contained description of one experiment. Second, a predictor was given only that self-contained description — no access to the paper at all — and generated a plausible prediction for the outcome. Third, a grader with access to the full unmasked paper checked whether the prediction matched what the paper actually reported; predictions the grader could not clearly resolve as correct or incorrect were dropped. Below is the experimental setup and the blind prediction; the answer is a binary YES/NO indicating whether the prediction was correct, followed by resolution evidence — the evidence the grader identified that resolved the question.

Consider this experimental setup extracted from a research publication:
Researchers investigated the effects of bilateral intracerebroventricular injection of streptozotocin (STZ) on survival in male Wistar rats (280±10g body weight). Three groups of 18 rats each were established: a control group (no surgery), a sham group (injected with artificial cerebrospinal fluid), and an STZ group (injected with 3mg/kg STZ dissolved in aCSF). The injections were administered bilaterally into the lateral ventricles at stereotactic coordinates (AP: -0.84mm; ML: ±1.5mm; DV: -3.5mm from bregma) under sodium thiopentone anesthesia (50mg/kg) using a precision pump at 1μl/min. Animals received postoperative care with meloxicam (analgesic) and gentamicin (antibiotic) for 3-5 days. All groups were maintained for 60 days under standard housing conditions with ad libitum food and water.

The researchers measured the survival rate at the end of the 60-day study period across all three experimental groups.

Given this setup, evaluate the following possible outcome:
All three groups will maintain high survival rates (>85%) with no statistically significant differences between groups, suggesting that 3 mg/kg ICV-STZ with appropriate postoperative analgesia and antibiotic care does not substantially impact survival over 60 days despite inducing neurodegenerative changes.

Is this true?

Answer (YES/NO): NO